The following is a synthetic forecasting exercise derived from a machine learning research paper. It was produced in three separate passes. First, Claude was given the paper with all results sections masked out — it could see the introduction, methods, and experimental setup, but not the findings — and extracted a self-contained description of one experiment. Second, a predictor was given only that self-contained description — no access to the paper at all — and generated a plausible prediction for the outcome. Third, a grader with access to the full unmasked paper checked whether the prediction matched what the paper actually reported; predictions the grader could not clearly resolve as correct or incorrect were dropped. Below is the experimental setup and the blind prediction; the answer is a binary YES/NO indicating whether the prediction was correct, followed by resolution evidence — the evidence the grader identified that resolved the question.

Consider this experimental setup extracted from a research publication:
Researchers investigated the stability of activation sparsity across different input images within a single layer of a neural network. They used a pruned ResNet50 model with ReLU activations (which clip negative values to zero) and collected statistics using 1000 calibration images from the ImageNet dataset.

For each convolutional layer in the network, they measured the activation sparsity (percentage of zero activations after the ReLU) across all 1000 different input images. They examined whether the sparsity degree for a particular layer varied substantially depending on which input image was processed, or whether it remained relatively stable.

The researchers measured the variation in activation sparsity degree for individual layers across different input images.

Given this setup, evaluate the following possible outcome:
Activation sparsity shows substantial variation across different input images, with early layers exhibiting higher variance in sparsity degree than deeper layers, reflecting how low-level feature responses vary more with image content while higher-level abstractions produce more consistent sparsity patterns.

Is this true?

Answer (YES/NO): NO